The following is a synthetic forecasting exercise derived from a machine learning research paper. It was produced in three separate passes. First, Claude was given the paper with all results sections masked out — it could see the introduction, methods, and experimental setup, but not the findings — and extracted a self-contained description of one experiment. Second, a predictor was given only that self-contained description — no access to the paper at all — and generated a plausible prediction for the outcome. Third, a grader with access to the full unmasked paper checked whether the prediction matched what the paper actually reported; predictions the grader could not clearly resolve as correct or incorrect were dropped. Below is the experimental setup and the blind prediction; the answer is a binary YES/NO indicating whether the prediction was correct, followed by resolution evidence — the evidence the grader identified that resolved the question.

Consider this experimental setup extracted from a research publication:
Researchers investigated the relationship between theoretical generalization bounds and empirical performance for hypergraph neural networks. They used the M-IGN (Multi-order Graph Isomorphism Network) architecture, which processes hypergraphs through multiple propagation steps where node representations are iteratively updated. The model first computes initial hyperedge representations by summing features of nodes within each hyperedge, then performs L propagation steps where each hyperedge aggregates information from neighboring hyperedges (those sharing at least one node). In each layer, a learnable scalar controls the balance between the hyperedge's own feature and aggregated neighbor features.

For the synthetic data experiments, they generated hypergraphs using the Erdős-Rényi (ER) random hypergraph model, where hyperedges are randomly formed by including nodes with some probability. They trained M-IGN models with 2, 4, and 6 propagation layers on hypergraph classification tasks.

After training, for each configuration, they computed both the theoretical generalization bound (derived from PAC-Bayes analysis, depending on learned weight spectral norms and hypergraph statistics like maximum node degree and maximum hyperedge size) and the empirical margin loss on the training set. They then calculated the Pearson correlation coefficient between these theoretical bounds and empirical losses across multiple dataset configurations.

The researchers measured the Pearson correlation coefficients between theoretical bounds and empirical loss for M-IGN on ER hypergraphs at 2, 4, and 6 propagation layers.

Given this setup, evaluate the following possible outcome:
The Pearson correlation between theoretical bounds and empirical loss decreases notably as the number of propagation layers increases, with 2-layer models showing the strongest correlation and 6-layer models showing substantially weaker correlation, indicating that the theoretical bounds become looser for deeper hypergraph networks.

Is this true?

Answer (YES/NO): NO